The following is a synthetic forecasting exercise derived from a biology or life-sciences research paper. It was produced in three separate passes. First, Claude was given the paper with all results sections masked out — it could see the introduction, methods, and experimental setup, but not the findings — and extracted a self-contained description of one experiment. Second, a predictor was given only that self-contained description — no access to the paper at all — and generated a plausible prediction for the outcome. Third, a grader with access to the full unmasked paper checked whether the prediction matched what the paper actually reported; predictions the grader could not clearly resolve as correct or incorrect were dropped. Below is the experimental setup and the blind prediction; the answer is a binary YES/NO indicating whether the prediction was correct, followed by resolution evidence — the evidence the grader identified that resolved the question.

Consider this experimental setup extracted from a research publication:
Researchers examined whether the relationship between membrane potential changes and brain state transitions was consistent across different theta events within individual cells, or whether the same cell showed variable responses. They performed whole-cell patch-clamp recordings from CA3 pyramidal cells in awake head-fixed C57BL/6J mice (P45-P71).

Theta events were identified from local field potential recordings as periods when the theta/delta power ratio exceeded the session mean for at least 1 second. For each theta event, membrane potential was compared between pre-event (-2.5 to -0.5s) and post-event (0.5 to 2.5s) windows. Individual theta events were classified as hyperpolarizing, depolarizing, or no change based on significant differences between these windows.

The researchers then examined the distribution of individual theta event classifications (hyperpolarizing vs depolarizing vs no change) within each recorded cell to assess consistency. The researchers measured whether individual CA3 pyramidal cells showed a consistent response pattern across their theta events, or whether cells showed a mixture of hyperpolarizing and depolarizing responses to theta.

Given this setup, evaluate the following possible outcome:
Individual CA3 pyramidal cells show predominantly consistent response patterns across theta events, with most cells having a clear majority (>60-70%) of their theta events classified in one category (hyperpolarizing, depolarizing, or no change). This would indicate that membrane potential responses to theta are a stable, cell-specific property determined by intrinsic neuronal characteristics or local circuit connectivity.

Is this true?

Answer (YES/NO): NO